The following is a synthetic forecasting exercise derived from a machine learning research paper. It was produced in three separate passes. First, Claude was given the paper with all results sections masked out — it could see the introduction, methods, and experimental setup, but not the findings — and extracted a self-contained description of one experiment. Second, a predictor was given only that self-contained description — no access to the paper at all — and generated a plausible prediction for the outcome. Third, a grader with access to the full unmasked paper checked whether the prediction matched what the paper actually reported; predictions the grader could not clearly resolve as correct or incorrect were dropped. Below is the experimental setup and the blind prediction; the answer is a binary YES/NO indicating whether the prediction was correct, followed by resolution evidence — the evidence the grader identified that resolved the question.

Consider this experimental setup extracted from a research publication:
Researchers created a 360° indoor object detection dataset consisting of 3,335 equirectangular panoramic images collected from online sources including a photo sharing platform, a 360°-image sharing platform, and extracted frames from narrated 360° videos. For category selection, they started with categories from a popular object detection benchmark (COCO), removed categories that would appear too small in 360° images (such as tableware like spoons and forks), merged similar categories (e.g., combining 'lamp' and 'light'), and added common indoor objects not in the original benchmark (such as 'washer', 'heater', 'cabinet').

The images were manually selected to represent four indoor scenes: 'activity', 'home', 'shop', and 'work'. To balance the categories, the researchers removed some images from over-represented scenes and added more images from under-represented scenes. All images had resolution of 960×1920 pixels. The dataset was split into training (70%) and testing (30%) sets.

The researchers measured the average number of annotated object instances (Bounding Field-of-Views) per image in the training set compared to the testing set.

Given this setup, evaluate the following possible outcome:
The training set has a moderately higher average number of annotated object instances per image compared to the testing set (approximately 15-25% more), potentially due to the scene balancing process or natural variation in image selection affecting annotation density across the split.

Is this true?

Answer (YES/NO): NO